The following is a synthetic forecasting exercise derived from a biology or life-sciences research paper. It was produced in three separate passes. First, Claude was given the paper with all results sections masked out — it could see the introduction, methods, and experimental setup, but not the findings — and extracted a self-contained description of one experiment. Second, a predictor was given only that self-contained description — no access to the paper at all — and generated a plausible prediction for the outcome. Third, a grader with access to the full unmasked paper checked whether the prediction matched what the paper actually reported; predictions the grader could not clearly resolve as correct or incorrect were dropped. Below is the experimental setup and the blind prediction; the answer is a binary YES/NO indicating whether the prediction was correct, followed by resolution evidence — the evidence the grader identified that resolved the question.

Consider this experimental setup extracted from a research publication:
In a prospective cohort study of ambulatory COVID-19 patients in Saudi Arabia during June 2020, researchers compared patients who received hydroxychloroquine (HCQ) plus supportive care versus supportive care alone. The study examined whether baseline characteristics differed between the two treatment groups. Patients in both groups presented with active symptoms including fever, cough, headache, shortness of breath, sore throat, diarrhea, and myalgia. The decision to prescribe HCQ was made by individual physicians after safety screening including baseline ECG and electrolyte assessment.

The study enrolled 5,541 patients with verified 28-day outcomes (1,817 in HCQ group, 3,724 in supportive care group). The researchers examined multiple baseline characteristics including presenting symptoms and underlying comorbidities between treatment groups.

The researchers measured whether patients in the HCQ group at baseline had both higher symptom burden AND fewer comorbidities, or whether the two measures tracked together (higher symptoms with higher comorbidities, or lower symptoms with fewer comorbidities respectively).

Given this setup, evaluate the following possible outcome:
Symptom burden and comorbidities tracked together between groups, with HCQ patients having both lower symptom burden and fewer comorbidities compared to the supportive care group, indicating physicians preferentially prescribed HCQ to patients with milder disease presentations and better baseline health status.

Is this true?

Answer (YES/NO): NO